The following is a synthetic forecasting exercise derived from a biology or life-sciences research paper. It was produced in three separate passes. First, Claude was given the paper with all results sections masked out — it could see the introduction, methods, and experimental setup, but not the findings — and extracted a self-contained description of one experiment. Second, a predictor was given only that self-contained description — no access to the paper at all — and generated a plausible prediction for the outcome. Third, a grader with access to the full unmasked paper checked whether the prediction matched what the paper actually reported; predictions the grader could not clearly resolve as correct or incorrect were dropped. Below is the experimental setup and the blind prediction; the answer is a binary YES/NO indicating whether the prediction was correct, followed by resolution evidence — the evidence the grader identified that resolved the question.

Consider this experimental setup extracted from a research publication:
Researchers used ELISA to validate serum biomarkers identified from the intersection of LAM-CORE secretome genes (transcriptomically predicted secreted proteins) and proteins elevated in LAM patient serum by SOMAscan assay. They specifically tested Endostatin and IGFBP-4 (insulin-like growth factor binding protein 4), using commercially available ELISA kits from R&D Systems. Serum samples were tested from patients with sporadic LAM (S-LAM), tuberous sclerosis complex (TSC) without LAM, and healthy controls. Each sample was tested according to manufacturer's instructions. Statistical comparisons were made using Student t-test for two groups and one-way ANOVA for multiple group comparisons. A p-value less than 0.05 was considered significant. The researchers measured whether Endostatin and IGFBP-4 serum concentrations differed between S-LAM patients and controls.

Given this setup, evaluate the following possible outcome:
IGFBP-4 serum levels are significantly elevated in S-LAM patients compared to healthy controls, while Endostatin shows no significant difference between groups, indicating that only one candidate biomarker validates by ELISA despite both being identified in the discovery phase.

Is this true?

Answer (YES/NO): NO